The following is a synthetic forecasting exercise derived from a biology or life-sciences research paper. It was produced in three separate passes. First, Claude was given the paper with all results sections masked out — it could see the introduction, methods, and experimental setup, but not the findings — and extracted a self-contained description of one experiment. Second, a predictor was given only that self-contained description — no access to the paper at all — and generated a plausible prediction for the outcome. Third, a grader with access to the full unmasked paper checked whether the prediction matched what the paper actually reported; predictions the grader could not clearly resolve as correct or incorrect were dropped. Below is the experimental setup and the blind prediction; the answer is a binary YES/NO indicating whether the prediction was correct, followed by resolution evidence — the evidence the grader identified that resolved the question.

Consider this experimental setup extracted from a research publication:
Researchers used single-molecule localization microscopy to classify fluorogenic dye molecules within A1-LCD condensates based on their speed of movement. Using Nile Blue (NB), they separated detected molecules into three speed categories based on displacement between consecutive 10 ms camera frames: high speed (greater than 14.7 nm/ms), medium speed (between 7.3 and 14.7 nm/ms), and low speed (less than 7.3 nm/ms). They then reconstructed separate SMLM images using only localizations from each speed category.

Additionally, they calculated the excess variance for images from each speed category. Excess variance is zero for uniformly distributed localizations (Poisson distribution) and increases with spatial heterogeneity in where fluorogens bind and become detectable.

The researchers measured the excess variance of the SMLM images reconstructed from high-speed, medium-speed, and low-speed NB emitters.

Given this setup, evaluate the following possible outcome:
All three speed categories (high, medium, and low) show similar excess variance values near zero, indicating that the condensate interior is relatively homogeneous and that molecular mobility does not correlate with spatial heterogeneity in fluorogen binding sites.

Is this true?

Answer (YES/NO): NO